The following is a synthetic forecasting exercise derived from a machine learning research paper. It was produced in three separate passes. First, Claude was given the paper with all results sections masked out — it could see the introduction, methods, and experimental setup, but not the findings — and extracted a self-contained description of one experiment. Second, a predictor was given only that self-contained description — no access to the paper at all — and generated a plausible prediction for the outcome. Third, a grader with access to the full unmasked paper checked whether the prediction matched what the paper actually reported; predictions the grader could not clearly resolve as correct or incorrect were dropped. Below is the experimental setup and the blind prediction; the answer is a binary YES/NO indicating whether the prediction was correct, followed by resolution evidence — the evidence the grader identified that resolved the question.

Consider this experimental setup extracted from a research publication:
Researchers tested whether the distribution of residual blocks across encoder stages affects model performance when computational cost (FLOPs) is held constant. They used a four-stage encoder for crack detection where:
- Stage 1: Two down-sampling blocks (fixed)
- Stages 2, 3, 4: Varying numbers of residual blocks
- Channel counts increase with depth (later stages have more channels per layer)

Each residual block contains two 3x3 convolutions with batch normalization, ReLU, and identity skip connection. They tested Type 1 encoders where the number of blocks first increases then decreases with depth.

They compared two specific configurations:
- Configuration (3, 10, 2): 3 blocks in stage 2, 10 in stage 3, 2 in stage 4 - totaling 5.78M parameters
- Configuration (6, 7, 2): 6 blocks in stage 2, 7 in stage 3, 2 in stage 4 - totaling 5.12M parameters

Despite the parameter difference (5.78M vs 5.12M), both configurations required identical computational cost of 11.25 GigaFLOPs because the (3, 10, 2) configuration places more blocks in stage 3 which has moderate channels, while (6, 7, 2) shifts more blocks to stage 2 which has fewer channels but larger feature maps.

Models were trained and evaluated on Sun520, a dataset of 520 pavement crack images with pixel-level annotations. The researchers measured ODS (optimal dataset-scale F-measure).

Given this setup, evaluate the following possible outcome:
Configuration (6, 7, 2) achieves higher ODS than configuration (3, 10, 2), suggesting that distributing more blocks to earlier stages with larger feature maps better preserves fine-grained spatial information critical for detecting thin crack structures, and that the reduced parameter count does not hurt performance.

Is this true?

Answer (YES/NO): YES